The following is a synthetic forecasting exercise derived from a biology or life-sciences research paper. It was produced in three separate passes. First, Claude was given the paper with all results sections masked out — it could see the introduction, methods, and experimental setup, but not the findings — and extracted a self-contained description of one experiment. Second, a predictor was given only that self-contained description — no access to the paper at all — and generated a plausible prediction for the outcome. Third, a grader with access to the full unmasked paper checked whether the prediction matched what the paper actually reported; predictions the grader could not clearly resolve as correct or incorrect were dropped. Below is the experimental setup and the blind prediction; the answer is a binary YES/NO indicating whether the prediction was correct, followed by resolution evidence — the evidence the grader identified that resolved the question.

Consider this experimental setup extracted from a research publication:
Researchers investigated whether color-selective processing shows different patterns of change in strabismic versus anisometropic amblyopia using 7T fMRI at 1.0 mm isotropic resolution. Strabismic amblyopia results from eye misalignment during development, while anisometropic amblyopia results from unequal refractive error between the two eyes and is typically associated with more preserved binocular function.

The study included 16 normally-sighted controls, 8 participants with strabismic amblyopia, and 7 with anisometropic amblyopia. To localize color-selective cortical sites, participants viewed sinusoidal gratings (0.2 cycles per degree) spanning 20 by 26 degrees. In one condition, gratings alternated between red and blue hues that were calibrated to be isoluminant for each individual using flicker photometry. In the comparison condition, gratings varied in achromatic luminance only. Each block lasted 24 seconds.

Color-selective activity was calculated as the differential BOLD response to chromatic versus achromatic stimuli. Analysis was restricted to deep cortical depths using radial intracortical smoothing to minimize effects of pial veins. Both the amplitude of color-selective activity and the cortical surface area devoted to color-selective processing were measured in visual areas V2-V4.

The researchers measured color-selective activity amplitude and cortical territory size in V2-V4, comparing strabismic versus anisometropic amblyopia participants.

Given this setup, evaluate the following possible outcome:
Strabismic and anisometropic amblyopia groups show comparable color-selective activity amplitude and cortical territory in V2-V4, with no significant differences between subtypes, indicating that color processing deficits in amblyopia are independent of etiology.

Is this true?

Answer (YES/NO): NO